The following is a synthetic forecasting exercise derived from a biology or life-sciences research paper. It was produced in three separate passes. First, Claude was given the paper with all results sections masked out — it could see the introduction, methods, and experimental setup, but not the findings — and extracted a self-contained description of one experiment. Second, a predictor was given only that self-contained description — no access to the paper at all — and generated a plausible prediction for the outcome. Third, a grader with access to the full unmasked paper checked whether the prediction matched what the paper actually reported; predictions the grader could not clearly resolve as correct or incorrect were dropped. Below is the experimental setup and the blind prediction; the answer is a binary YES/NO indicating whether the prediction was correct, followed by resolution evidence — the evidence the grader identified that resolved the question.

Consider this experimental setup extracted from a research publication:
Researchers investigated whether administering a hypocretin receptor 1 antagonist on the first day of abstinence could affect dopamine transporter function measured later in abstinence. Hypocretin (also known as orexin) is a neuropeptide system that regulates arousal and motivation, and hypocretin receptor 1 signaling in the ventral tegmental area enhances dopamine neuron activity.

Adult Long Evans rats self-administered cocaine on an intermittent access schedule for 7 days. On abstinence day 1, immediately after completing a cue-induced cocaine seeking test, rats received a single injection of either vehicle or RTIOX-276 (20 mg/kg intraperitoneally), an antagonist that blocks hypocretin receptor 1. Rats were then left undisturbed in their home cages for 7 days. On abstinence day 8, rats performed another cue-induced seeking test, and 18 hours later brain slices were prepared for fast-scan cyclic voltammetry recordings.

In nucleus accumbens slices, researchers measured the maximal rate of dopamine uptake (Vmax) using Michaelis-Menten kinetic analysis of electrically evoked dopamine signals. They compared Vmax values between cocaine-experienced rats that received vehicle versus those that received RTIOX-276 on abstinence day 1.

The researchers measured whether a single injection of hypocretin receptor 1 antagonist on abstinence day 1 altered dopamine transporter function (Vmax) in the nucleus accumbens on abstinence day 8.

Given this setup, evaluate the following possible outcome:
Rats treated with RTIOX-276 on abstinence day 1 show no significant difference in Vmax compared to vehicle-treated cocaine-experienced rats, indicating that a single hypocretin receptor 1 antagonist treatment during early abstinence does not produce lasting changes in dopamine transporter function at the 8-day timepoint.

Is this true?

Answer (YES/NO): NO